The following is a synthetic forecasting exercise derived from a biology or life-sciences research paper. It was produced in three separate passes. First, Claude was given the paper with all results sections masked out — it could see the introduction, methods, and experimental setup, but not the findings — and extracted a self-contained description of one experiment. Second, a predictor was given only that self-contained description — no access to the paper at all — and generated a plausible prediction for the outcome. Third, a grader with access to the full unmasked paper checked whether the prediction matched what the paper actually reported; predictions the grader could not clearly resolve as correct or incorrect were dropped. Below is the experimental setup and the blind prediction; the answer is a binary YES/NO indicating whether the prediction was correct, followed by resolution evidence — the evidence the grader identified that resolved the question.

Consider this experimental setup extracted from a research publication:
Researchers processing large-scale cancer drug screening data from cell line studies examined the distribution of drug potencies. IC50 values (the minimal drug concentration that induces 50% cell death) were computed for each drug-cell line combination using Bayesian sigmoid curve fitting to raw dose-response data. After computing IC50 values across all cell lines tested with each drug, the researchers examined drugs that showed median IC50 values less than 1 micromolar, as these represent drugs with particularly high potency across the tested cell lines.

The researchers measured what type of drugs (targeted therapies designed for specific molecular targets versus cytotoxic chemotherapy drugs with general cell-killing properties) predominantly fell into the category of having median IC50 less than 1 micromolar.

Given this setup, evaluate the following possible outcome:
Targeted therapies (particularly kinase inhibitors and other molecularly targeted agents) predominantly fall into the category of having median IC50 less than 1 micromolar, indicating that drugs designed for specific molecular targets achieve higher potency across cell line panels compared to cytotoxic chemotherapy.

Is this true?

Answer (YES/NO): NO